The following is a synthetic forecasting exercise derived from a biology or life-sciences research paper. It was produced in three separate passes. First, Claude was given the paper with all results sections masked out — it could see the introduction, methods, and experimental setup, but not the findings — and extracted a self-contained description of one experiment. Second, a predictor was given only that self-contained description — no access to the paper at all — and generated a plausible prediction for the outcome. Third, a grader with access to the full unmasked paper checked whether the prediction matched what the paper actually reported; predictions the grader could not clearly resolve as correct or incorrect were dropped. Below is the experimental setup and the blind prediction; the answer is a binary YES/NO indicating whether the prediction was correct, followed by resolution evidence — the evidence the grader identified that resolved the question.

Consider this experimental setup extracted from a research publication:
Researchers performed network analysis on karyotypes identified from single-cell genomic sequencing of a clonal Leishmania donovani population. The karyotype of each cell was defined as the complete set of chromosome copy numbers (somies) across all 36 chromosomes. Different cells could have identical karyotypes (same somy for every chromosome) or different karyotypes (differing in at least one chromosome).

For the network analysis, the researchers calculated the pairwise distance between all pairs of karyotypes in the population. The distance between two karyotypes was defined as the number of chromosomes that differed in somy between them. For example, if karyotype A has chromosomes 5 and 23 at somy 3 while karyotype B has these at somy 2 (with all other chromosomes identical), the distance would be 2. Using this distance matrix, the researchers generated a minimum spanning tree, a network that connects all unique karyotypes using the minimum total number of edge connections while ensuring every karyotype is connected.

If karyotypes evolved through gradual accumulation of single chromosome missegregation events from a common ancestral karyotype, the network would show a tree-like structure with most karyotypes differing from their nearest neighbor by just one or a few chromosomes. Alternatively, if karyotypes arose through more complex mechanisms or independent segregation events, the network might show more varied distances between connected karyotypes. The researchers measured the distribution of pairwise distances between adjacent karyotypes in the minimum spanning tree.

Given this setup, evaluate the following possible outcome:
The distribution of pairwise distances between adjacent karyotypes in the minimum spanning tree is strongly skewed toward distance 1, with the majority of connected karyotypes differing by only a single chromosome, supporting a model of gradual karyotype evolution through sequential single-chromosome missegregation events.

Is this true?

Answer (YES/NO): YES